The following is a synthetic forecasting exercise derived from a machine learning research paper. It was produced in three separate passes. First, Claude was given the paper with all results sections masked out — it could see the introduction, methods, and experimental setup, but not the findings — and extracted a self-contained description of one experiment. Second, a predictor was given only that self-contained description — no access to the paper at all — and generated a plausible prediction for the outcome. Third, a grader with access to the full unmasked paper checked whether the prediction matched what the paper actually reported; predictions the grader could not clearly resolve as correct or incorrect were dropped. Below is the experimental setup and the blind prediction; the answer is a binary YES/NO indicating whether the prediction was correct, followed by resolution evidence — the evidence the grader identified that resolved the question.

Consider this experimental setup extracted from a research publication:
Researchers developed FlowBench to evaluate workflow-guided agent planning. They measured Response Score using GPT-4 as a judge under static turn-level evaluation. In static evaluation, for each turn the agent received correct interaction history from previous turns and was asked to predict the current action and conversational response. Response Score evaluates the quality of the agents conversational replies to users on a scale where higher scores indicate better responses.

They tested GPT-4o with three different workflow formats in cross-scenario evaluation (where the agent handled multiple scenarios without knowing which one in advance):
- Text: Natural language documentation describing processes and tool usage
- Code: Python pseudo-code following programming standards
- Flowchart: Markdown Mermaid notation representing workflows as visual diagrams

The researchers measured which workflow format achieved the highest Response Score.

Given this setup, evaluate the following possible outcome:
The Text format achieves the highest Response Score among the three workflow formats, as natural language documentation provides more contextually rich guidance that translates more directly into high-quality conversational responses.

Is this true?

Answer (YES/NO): YES